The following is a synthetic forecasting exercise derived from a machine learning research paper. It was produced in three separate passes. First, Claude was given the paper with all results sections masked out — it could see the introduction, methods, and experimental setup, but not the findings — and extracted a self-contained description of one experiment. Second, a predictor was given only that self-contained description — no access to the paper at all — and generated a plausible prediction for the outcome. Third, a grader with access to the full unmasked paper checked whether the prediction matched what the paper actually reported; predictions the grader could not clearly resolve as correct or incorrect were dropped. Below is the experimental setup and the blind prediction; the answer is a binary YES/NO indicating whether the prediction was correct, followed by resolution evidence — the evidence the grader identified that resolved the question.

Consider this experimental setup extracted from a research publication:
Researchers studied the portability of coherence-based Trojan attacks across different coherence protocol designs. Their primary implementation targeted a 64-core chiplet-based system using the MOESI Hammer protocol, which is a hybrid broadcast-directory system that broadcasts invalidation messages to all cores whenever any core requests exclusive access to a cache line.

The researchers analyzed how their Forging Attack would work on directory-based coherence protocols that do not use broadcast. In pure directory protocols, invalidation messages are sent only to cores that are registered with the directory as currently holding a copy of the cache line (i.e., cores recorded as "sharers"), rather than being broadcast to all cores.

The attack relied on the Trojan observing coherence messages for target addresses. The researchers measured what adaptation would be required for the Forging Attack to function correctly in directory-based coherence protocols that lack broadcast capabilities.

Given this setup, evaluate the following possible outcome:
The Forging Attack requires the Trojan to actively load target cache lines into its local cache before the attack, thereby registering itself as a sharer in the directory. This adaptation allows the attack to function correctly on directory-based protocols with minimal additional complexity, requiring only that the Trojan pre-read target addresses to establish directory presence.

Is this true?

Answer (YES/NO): YES